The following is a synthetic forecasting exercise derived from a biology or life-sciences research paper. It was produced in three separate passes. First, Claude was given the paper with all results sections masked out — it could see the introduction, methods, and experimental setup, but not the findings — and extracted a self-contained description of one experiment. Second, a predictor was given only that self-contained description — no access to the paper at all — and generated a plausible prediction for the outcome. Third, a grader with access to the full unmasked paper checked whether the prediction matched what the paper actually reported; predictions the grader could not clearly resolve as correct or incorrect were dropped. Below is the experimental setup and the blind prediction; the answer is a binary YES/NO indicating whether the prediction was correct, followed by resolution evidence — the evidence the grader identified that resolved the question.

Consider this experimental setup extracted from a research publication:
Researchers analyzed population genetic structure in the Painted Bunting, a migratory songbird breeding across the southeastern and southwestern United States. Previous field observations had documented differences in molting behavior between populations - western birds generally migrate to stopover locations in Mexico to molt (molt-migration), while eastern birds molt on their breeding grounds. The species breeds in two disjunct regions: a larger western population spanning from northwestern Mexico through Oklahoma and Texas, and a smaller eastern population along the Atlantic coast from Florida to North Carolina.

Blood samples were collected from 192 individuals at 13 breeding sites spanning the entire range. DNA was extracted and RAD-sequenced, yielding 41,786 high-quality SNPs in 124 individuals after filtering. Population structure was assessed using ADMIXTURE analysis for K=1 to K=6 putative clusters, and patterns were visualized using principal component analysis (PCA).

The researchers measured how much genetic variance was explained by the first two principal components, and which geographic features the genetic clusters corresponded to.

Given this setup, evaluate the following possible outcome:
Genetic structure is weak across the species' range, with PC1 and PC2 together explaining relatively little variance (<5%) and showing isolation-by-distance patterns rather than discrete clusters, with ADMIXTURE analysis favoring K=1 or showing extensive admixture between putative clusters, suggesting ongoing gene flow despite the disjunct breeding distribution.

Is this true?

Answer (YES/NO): NO